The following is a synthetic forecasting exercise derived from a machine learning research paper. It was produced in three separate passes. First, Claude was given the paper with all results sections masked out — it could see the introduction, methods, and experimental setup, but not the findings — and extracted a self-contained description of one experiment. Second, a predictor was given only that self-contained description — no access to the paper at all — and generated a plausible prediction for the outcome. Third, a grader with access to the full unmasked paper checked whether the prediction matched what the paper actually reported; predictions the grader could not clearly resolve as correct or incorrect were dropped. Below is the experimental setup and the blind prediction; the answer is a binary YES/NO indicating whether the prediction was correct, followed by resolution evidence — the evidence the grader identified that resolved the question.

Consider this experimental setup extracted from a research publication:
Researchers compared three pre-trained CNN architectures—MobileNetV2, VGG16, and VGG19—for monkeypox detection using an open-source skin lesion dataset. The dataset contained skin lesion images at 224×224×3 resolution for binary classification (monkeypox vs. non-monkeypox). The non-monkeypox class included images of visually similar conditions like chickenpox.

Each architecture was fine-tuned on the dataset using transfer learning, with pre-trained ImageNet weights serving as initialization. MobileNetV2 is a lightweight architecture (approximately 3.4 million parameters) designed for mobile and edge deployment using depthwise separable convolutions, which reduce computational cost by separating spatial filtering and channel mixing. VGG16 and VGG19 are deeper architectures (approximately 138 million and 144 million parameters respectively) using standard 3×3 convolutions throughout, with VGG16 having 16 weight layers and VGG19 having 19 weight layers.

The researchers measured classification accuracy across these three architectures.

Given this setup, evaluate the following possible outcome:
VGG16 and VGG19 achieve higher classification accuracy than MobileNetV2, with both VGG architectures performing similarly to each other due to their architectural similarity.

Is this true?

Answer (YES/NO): NO